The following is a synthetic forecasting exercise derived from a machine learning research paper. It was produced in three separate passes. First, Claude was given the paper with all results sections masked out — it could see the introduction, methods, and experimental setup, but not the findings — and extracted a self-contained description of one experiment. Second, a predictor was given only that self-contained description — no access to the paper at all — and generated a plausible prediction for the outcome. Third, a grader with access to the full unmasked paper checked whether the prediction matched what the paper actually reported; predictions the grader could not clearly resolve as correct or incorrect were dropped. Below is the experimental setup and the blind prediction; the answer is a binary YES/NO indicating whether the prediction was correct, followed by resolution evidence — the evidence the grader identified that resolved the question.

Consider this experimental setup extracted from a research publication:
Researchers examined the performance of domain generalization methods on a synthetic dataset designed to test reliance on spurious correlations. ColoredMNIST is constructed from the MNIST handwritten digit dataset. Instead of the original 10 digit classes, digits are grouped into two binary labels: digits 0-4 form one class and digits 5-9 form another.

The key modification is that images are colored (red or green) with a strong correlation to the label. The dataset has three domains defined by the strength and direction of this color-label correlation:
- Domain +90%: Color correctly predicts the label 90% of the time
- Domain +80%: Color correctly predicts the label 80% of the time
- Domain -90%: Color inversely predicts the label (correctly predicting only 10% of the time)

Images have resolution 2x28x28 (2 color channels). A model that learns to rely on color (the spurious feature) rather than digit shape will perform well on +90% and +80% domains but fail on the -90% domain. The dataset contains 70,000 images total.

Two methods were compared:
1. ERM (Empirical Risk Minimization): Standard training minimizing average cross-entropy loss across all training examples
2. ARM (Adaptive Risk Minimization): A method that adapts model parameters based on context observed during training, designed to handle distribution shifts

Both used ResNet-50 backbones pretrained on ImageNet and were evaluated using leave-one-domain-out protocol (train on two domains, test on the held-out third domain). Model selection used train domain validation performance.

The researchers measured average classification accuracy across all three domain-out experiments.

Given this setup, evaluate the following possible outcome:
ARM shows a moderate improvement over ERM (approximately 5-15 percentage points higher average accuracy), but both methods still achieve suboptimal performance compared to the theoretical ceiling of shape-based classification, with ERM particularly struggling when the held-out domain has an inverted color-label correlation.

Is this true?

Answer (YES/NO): NO